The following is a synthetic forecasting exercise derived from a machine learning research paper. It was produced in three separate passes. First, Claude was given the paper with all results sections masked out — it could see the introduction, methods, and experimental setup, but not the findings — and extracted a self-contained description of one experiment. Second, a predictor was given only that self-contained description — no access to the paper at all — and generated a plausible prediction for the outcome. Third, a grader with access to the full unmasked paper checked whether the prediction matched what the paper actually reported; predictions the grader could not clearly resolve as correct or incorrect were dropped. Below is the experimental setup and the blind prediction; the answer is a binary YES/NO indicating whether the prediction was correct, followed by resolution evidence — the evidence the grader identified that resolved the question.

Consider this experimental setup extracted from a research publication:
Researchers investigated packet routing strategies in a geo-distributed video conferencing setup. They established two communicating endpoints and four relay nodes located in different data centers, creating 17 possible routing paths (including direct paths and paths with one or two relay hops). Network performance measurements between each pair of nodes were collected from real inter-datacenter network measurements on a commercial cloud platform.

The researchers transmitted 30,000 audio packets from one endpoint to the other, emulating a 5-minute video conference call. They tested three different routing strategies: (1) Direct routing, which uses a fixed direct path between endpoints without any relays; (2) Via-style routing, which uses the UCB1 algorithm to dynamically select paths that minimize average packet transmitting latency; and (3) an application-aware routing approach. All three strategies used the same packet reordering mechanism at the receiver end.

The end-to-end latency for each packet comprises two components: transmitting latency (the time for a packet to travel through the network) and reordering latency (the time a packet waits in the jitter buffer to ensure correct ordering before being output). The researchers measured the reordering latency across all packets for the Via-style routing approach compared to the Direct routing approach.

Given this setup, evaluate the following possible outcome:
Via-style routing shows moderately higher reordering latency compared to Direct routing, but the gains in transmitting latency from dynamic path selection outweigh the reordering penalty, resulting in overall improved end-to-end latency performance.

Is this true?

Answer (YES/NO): NO